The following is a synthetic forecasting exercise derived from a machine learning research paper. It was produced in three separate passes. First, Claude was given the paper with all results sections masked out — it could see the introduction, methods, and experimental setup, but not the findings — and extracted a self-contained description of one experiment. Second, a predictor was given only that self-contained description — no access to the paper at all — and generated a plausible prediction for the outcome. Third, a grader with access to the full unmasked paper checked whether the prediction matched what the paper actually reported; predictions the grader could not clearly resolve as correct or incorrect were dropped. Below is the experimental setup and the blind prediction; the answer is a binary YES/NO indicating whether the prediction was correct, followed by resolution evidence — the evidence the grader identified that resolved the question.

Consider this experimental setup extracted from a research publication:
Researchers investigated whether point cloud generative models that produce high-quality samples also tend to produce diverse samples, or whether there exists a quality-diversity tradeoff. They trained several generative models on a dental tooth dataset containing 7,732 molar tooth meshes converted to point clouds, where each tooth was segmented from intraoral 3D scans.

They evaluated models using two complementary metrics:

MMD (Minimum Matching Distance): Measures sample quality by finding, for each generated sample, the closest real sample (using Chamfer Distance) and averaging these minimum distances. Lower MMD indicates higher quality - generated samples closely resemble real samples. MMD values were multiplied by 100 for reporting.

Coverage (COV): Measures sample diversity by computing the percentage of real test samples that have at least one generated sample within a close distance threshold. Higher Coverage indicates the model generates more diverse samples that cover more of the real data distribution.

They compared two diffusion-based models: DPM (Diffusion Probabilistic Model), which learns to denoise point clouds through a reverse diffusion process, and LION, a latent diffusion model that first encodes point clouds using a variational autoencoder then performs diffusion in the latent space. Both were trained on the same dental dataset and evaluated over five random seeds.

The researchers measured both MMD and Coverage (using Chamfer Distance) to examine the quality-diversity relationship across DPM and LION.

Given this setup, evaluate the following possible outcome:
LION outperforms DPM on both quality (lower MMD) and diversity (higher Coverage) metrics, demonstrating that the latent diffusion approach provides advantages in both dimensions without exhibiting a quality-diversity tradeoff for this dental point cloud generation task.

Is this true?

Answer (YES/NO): NO